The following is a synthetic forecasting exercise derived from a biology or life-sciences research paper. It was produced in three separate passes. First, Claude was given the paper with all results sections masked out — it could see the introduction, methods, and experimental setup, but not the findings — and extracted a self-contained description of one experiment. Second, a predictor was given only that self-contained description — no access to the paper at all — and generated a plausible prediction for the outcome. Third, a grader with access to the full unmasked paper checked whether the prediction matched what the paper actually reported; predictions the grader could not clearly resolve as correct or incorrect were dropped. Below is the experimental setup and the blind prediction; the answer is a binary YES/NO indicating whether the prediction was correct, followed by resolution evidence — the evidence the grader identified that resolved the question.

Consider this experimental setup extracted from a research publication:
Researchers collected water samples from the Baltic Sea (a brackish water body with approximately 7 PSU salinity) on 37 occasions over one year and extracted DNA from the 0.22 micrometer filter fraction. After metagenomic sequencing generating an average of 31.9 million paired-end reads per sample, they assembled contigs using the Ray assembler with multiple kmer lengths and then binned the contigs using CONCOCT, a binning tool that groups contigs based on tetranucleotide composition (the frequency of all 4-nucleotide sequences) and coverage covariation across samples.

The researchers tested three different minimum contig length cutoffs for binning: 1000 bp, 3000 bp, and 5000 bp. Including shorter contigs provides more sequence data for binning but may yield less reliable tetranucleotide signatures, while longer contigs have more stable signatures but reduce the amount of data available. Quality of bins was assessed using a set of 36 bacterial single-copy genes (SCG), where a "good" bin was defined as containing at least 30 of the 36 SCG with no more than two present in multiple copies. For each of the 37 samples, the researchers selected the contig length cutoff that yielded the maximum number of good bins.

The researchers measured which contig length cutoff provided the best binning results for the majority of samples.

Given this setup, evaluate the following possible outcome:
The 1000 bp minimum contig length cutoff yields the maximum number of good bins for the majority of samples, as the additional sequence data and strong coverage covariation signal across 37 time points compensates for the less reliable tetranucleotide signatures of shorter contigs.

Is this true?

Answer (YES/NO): YES